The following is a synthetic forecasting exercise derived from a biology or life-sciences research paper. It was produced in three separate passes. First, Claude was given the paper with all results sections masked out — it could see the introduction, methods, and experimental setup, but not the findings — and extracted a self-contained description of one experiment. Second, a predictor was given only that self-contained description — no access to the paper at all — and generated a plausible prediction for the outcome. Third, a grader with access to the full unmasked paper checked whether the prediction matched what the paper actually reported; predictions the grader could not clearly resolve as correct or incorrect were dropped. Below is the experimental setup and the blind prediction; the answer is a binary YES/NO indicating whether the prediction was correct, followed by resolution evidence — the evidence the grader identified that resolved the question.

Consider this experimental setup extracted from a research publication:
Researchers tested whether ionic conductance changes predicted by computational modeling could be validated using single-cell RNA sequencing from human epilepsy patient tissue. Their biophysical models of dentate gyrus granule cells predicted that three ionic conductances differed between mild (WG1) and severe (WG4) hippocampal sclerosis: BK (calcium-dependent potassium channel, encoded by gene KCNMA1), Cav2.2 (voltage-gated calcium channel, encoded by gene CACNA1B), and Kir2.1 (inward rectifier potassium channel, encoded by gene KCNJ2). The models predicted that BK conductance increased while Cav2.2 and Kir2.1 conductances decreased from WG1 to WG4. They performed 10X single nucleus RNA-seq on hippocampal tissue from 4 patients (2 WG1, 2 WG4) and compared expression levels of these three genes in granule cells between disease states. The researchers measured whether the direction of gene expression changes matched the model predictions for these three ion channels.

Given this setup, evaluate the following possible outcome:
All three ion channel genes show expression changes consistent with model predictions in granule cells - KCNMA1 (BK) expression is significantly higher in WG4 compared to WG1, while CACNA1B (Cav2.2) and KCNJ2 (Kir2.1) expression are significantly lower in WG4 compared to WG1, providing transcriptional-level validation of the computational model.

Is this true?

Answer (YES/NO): NO